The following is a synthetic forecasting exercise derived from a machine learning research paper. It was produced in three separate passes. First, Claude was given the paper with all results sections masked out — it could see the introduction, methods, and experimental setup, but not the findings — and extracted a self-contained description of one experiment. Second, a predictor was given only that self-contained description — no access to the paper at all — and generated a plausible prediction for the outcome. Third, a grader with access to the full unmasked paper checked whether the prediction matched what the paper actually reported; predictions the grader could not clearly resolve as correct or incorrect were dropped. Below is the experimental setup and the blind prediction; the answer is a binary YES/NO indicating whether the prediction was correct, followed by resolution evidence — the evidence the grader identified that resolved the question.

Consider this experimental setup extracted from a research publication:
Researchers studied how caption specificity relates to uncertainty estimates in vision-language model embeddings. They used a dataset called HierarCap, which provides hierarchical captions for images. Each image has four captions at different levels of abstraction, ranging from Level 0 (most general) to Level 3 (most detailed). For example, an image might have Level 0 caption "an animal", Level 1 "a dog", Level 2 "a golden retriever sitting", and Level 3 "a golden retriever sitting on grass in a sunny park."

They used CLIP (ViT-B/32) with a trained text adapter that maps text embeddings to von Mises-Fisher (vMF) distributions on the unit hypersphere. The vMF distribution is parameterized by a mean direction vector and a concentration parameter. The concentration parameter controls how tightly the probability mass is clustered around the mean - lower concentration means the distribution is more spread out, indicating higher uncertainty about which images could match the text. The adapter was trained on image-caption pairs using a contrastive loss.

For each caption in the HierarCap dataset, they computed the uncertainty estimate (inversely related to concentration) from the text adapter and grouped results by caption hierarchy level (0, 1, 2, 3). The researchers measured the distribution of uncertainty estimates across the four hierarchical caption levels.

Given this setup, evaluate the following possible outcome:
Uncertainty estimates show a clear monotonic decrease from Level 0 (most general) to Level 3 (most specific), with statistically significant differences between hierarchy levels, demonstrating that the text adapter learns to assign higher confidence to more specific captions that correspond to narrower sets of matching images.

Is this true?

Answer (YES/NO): NO